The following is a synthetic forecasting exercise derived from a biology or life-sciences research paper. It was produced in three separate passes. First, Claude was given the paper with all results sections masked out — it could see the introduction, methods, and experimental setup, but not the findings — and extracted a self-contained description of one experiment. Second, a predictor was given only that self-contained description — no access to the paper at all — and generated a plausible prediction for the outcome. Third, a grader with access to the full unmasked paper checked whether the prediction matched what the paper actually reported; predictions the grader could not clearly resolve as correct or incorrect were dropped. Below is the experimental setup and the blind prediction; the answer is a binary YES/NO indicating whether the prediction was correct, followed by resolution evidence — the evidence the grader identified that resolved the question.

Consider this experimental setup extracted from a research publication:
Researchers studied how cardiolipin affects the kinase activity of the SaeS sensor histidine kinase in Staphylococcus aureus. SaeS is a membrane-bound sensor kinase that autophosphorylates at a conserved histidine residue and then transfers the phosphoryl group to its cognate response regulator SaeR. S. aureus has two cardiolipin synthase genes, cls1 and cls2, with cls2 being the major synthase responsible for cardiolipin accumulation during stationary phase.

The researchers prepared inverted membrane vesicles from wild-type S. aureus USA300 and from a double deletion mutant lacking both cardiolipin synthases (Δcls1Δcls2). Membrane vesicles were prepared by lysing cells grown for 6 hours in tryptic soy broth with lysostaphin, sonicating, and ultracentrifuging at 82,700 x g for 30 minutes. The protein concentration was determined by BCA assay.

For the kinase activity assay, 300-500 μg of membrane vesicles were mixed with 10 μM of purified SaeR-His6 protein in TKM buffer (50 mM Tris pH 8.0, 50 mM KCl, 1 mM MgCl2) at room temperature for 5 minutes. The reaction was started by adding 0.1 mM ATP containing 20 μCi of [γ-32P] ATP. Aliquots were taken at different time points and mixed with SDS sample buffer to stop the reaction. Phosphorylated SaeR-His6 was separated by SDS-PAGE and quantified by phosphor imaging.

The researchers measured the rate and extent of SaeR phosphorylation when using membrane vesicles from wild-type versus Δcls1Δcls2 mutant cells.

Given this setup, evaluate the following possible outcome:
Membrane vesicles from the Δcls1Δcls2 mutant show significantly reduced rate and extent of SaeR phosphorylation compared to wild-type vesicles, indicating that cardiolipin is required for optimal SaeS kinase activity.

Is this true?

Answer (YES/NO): YES